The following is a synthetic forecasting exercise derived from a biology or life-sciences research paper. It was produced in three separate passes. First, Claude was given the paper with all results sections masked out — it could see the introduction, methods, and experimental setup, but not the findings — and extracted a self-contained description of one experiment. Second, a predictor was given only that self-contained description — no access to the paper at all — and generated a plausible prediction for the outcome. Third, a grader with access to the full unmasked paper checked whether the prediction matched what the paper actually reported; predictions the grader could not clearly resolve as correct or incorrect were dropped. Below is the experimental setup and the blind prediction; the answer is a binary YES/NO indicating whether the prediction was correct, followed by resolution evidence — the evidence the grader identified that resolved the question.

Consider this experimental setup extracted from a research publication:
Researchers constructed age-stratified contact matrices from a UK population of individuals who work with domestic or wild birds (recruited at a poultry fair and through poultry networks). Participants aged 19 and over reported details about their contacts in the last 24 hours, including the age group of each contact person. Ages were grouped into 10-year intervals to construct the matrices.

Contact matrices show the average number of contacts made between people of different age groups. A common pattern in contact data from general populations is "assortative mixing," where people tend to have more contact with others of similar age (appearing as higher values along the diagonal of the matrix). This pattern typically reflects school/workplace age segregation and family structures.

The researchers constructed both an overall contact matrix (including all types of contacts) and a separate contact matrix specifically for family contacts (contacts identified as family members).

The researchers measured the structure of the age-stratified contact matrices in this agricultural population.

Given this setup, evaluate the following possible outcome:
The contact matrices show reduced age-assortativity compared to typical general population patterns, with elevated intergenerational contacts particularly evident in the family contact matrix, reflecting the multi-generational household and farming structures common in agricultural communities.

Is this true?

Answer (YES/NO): NO